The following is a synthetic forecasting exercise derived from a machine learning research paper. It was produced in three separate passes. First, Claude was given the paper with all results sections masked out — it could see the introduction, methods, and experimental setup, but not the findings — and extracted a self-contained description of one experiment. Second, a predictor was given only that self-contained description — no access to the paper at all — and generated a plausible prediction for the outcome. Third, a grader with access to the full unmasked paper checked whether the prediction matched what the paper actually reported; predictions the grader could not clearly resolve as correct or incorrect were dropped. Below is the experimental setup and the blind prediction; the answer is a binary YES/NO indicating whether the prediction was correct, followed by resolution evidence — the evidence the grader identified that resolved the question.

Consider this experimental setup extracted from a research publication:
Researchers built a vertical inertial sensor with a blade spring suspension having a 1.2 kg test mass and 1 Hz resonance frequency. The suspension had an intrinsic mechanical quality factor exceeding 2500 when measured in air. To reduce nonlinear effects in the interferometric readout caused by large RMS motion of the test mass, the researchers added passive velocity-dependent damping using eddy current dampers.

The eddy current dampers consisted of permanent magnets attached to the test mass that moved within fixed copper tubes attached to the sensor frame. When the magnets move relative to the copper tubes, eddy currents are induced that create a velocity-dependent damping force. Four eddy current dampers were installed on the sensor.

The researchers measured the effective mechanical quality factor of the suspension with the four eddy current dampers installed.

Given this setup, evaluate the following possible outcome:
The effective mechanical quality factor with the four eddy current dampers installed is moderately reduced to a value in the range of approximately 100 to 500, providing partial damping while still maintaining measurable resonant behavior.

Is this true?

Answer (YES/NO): NO